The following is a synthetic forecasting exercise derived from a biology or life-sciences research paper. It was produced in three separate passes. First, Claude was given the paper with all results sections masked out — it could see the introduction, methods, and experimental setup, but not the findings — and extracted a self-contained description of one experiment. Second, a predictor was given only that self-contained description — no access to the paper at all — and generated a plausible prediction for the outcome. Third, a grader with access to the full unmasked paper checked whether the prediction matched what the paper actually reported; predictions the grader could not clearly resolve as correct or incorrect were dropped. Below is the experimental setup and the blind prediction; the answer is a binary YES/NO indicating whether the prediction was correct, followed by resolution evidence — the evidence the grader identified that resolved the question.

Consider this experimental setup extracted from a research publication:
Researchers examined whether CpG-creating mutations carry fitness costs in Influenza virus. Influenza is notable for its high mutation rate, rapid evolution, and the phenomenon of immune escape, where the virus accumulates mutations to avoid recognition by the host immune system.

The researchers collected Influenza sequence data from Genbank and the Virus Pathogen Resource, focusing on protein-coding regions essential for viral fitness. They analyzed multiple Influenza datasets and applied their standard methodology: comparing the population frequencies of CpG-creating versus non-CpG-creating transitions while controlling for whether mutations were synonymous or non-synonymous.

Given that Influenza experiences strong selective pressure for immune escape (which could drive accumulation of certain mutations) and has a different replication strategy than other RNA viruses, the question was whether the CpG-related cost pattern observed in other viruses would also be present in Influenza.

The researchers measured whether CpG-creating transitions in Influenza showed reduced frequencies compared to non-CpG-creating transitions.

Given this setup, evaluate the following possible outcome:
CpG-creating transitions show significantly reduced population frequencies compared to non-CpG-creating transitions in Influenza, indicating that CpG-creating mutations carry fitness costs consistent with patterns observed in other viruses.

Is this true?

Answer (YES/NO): YES